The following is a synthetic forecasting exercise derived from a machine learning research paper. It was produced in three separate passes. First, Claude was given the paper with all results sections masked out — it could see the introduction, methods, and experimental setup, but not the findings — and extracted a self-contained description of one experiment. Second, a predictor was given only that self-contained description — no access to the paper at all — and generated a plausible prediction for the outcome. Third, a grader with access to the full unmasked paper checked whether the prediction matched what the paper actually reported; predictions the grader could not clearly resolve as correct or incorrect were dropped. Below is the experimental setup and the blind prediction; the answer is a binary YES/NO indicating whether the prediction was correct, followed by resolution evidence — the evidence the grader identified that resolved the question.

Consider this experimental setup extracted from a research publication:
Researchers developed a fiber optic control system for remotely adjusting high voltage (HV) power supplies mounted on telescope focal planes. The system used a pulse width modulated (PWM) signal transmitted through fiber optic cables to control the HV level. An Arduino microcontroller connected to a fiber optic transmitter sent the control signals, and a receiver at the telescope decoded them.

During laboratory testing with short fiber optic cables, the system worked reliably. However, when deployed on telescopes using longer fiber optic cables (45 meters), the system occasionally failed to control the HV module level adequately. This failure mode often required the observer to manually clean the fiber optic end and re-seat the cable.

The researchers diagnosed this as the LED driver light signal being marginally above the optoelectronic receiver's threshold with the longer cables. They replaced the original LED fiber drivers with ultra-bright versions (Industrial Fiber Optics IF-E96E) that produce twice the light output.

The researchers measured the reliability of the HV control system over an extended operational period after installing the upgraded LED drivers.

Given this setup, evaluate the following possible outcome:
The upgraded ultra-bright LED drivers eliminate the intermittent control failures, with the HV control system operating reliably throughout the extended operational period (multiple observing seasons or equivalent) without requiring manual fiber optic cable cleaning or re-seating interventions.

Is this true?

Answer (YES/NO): YES